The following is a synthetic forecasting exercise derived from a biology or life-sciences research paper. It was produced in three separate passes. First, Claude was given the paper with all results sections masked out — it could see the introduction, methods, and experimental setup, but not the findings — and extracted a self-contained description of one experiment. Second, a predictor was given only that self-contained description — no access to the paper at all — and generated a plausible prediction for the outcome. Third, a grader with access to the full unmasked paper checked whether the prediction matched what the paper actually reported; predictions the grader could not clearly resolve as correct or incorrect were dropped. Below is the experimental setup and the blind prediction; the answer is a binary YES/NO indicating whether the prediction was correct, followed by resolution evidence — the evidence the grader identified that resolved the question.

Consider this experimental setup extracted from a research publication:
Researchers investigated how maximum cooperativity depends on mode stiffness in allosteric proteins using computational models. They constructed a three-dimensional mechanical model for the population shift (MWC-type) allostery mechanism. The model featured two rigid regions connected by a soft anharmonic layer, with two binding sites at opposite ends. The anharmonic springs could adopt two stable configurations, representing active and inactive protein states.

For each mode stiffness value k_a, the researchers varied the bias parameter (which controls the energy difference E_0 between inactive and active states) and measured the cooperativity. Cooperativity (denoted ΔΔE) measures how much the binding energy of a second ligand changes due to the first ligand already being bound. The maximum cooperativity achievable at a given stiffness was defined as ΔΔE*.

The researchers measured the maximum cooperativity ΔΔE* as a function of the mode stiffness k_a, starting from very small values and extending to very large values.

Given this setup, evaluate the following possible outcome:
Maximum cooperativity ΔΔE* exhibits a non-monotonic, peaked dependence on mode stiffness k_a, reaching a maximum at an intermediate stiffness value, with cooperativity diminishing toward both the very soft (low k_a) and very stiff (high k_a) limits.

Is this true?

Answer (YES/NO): NO